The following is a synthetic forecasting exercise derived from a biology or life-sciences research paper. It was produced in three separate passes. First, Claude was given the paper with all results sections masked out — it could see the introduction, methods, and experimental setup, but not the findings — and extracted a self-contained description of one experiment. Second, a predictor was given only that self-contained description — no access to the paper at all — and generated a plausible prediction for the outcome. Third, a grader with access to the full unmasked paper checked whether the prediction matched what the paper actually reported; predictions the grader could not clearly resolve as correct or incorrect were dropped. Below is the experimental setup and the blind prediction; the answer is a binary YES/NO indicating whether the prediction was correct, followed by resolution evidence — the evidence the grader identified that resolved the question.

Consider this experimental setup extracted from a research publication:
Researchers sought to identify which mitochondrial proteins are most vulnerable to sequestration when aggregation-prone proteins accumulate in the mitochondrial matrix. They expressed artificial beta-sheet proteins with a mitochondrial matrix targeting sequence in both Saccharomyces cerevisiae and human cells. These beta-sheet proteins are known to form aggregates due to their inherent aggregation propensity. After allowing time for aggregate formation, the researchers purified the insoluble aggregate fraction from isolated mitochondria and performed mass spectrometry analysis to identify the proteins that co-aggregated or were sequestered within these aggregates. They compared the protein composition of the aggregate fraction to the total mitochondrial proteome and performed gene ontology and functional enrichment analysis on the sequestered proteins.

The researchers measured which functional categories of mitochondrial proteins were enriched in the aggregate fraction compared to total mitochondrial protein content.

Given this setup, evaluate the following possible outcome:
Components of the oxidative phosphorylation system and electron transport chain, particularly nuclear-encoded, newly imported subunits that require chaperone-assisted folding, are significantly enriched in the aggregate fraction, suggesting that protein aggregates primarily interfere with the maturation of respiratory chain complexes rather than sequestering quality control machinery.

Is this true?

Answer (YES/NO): NO